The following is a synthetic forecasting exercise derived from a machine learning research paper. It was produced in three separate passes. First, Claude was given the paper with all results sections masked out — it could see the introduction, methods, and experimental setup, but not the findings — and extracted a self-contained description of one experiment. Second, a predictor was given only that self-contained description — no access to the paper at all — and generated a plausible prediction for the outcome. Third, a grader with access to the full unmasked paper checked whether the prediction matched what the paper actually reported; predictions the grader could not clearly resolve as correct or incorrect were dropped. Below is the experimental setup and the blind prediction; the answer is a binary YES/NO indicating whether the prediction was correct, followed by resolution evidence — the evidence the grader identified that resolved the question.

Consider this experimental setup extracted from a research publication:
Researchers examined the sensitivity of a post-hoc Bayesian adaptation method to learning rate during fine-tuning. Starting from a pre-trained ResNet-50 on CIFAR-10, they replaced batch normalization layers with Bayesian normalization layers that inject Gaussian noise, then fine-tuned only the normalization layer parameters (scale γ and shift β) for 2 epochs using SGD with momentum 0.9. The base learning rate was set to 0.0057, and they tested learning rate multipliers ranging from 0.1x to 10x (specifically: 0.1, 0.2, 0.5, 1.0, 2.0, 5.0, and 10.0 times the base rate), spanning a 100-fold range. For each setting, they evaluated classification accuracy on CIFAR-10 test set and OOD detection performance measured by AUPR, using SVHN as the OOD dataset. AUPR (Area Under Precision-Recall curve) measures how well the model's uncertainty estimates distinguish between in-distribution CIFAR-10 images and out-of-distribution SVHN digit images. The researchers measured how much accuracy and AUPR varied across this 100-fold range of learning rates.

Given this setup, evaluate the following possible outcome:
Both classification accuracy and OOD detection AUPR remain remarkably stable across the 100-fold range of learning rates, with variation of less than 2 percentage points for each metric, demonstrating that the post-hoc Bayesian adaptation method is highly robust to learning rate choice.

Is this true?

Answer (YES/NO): YES